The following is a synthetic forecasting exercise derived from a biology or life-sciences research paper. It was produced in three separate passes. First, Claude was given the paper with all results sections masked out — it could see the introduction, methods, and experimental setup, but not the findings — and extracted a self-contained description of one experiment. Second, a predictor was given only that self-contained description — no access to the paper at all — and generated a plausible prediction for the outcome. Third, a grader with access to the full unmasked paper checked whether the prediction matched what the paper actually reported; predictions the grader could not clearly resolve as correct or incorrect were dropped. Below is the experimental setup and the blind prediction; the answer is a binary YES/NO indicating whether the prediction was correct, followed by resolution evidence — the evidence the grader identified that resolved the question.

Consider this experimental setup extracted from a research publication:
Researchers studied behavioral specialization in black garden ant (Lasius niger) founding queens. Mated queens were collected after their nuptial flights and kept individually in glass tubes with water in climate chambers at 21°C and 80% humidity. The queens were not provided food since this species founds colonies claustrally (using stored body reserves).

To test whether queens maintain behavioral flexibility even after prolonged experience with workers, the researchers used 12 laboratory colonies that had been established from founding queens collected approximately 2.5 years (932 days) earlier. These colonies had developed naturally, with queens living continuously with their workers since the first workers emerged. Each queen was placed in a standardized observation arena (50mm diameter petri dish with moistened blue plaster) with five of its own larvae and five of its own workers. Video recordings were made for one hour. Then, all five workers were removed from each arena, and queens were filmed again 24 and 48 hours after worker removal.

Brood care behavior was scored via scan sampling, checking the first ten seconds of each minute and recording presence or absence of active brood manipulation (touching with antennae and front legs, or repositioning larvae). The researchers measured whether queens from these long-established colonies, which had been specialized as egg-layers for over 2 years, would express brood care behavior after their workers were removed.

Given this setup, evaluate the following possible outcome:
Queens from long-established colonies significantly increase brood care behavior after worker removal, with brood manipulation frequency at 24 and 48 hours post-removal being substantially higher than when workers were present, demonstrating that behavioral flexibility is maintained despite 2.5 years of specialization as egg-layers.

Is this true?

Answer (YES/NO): YES